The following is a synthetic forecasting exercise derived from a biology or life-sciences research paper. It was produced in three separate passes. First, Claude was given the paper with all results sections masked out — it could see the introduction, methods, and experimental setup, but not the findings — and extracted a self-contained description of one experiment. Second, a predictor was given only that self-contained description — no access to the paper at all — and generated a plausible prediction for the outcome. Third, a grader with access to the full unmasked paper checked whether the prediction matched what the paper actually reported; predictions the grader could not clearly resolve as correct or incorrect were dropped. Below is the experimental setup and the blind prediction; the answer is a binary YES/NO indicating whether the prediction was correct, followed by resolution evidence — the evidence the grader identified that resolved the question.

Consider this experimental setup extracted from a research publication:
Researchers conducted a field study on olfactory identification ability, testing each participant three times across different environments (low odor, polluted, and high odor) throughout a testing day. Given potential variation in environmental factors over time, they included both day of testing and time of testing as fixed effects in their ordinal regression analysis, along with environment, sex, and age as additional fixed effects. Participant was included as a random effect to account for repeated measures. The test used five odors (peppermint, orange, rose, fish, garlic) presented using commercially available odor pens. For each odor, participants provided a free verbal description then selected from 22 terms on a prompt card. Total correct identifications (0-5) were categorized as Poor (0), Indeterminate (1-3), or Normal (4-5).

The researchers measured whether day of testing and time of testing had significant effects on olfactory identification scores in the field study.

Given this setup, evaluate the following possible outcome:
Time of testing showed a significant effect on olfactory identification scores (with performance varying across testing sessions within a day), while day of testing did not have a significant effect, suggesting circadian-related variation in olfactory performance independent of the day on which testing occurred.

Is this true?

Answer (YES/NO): NO